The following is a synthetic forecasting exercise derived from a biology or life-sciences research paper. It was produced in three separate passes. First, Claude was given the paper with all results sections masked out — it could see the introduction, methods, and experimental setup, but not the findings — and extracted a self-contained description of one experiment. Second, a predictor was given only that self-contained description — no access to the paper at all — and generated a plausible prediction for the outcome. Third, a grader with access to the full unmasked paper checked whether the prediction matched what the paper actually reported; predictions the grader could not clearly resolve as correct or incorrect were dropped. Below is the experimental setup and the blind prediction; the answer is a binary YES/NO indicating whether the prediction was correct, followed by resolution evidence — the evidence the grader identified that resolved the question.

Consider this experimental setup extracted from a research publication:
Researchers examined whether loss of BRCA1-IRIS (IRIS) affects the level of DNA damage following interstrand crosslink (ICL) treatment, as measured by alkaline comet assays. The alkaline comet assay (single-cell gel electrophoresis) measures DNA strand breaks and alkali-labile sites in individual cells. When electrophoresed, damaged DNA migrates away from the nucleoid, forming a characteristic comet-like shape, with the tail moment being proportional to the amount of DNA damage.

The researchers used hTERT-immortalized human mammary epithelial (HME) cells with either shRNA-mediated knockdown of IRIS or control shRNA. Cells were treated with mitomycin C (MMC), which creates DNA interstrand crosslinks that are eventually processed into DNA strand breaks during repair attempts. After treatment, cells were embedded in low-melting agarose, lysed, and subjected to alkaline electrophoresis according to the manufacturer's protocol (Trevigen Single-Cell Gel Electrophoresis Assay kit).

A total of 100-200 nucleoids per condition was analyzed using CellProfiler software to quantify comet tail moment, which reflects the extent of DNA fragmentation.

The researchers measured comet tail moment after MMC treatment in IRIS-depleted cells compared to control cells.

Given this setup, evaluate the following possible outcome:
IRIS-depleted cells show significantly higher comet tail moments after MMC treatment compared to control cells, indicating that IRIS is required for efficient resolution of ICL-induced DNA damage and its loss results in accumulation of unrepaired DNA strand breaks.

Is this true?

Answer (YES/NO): YES